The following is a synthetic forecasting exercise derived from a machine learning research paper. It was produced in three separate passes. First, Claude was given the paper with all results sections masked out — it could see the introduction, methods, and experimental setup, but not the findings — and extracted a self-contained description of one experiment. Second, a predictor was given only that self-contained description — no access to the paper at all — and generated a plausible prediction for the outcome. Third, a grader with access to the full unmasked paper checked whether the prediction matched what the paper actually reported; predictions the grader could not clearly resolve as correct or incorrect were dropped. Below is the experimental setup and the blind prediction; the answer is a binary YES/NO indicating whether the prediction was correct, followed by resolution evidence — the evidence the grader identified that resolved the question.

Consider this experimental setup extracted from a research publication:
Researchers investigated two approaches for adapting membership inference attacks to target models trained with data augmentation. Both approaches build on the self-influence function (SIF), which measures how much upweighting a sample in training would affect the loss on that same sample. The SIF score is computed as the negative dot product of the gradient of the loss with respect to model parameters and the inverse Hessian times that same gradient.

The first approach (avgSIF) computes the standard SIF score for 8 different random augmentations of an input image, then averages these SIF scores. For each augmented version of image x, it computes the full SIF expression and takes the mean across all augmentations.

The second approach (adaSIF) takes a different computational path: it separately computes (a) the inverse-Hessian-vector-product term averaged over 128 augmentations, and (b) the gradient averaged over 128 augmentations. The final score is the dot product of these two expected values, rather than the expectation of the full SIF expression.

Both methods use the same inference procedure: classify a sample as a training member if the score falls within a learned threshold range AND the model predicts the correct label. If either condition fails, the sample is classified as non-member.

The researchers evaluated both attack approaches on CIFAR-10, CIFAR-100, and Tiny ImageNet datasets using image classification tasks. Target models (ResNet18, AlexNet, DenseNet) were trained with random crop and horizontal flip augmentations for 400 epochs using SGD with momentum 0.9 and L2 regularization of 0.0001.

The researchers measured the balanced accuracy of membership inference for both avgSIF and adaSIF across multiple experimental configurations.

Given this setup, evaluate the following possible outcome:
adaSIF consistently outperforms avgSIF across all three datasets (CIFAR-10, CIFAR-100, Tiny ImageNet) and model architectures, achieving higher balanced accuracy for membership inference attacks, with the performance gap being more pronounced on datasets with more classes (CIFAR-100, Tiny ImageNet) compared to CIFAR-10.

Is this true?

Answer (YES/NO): NO